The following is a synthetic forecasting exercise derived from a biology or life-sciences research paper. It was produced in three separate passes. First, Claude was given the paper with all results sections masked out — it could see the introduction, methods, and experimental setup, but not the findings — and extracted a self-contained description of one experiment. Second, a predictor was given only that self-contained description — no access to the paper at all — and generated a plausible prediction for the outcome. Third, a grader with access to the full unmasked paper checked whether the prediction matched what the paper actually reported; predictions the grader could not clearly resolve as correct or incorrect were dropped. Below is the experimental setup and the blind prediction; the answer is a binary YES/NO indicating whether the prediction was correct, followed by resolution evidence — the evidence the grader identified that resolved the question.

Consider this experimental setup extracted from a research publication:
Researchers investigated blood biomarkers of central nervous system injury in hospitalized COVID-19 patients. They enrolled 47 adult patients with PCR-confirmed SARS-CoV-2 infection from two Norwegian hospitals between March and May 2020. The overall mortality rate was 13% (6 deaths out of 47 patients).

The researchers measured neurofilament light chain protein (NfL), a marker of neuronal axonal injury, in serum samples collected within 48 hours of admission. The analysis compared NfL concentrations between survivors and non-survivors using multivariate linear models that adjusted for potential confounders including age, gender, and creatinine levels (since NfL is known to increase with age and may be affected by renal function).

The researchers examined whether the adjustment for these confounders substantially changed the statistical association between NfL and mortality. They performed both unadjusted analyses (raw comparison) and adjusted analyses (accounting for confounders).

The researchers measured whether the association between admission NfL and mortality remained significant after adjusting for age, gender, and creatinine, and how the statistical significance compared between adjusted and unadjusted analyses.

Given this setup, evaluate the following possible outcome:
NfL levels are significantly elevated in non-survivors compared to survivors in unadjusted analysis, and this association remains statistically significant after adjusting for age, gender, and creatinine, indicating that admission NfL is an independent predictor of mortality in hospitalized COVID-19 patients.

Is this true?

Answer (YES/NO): YES